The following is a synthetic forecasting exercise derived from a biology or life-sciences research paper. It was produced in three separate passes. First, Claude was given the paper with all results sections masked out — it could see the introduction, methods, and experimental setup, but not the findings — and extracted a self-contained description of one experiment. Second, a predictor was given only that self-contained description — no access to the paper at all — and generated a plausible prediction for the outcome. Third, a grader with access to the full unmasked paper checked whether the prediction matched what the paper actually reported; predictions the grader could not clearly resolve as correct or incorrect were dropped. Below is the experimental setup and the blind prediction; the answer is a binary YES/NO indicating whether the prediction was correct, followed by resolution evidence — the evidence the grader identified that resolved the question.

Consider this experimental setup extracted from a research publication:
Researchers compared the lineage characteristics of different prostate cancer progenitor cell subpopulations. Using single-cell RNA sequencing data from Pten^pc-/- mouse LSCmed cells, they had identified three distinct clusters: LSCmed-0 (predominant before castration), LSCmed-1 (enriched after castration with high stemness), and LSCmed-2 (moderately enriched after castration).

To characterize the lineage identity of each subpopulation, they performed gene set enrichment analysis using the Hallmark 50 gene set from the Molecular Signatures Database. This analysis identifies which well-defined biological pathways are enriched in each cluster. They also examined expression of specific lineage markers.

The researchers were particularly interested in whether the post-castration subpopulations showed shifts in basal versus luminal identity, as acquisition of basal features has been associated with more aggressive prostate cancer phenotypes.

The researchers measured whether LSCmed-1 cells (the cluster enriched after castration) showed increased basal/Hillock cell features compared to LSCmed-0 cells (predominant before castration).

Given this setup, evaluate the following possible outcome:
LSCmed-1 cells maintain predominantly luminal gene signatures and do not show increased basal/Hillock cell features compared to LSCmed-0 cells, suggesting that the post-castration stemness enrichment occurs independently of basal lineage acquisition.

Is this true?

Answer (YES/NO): NO